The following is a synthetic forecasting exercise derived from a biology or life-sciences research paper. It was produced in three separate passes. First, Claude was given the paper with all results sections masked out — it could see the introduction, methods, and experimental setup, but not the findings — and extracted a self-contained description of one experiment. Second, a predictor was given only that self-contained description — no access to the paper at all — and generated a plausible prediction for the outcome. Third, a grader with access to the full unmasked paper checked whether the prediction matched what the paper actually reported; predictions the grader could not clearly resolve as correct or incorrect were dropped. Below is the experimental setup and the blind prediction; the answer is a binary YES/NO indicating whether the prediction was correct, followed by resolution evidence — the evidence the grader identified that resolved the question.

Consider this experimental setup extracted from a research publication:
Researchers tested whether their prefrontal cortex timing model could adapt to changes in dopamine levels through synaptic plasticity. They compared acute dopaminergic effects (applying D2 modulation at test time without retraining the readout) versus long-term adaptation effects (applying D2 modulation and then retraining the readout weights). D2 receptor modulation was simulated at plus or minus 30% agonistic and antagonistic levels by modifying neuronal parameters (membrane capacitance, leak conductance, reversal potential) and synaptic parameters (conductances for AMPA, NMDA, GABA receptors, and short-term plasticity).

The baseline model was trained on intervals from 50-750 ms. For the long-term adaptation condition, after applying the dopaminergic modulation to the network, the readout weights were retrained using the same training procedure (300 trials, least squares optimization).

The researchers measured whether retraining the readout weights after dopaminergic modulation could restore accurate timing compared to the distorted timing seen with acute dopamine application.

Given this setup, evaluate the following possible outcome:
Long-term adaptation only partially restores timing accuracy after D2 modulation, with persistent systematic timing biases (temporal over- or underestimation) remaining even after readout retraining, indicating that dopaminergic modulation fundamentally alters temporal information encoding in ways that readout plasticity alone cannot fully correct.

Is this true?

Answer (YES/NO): NO